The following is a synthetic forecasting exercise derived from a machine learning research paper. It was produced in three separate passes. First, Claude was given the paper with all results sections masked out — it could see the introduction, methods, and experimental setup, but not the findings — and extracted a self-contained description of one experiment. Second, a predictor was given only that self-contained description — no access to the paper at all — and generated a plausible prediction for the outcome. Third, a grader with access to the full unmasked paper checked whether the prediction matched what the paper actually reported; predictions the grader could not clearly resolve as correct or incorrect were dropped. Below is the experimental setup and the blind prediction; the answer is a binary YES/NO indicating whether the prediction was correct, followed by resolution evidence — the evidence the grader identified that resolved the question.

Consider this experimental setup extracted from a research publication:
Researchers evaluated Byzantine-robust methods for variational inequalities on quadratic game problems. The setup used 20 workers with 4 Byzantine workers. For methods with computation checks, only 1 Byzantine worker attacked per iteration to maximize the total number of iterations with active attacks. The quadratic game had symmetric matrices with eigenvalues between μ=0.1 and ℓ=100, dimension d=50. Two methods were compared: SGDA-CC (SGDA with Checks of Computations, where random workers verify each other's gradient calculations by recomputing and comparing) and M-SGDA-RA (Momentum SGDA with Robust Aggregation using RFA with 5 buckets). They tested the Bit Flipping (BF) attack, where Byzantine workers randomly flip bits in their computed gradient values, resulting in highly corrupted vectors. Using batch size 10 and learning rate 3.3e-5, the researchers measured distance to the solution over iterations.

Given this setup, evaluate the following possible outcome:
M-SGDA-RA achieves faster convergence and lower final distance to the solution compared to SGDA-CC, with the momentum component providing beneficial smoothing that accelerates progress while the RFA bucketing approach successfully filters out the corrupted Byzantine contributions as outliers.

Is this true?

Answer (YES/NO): NO